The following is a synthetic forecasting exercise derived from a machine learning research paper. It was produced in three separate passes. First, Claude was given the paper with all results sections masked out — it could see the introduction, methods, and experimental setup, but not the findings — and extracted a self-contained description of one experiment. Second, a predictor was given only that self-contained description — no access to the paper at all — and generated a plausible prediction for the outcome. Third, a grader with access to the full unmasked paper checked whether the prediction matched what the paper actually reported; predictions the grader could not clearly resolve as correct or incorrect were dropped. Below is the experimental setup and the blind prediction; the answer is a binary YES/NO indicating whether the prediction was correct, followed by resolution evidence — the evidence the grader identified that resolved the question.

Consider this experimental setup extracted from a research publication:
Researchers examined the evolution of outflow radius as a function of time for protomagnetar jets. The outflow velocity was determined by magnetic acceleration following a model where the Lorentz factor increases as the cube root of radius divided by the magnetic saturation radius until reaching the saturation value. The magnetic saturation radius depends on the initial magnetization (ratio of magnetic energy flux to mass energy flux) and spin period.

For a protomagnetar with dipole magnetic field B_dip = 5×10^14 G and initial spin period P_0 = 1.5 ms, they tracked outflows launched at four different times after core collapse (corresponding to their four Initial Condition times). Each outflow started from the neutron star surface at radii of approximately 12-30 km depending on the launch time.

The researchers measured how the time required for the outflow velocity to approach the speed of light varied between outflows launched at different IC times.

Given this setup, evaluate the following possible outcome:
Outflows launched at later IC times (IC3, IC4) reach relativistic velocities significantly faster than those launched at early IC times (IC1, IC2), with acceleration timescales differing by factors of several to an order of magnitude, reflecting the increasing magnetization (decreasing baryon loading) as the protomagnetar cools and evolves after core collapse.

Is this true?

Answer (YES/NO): NO